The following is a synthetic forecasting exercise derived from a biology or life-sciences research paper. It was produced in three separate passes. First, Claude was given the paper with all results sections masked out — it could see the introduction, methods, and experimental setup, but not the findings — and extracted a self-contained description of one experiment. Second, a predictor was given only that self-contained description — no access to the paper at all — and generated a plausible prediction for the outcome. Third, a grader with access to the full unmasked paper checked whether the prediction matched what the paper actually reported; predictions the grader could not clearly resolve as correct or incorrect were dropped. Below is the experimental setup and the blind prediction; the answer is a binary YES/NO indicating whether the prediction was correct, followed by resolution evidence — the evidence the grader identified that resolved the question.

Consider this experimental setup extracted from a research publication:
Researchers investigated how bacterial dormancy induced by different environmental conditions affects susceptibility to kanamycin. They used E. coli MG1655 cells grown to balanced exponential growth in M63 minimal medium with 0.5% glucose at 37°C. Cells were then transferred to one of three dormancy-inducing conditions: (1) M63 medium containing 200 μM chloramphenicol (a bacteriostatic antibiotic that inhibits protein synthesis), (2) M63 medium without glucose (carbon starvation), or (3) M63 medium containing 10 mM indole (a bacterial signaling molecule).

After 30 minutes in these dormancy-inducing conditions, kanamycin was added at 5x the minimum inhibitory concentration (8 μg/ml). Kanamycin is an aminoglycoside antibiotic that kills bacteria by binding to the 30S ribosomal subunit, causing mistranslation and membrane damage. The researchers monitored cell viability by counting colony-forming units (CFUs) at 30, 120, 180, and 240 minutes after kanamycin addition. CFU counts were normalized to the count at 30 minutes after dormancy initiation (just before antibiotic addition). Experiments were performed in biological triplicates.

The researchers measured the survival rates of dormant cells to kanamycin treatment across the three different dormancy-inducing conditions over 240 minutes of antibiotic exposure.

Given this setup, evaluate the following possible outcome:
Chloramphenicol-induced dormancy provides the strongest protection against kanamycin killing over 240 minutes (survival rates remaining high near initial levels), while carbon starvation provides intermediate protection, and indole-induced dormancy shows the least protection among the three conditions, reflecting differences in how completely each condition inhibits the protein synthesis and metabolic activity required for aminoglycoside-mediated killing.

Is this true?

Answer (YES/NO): NO